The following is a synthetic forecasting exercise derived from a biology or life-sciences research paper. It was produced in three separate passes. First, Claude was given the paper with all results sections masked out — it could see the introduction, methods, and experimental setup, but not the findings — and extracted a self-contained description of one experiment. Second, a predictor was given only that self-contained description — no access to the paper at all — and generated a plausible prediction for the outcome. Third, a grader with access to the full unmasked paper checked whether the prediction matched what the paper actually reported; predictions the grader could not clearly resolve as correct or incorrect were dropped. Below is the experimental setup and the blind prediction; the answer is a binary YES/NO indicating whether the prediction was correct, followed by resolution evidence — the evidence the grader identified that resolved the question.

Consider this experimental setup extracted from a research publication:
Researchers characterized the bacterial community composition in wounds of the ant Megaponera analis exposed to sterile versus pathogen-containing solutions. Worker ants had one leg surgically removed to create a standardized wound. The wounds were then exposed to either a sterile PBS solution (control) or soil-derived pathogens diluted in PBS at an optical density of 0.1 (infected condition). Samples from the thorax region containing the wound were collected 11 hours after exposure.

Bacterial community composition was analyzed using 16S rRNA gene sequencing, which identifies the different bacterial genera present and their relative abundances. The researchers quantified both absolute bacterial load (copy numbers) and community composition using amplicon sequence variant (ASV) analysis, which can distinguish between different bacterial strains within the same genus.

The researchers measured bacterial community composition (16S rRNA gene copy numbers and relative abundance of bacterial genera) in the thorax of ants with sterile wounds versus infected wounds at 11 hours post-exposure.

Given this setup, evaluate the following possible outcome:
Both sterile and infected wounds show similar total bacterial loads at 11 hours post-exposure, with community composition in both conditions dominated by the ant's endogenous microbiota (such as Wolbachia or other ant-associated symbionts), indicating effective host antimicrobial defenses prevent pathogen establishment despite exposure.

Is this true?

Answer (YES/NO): NO